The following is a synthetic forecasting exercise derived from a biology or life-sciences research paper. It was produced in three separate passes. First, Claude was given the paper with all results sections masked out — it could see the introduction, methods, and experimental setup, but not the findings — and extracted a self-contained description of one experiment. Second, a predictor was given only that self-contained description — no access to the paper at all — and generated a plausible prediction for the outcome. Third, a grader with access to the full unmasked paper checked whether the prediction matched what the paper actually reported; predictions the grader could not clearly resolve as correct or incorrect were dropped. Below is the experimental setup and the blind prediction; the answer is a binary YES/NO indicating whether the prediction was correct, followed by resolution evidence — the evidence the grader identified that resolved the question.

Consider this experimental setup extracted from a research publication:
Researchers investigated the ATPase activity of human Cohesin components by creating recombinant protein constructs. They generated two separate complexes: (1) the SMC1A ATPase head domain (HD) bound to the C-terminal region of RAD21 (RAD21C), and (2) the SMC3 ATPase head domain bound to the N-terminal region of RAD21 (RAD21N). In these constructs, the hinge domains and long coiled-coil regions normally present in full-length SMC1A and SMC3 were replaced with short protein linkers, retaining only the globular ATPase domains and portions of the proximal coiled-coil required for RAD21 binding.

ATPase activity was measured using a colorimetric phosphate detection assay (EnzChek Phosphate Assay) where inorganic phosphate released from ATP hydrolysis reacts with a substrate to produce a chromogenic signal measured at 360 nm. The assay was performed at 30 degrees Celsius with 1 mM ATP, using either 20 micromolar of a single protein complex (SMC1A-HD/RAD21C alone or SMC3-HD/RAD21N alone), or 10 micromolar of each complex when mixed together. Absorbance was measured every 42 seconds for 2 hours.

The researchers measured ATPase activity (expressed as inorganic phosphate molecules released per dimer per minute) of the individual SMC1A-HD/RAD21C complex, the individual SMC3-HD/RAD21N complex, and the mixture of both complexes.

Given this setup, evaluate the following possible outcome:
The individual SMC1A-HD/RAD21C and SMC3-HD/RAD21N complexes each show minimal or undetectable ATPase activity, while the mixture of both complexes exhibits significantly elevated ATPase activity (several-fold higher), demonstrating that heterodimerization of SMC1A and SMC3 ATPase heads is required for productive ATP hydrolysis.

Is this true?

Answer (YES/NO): YES